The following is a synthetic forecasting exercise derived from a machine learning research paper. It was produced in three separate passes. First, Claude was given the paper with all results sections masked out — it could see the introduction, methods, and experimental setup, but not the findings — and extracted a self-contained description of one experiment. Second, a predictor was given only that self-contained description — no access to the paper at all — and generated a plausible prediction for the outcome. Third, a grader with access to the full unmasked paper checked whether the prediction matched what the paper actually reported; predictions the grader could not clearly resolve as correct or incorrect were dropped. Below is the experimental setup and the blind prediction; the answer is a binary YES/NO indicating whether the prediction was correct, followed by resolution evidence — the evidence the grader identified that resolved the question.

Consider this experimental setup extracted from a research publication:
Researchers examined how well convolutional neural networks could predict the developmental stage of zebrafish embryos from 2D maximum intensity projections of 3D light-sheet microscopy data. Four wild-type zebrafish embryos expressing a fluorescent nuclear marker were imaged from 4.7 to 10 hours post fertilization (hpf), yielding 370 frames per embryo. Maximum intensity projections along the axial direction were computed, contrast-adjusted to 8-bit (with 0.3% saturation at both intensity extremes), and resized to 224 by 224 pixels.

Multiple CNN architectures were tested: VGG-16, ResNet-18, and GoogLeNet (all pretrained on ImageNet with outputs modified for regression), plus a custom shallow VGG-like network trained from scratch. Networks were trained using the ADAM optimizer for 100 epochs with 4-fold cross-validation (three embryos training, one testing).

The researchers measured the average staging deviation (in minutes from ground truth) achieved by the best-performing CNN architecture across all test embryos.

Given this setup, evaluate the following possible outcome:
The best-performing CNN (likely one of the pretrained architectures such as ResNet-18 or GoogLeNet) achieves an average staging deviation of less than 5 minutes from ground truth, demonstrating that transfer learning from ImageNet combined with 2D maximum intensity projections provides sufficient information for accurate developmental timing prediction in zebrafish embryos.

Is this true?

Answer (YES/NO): NO